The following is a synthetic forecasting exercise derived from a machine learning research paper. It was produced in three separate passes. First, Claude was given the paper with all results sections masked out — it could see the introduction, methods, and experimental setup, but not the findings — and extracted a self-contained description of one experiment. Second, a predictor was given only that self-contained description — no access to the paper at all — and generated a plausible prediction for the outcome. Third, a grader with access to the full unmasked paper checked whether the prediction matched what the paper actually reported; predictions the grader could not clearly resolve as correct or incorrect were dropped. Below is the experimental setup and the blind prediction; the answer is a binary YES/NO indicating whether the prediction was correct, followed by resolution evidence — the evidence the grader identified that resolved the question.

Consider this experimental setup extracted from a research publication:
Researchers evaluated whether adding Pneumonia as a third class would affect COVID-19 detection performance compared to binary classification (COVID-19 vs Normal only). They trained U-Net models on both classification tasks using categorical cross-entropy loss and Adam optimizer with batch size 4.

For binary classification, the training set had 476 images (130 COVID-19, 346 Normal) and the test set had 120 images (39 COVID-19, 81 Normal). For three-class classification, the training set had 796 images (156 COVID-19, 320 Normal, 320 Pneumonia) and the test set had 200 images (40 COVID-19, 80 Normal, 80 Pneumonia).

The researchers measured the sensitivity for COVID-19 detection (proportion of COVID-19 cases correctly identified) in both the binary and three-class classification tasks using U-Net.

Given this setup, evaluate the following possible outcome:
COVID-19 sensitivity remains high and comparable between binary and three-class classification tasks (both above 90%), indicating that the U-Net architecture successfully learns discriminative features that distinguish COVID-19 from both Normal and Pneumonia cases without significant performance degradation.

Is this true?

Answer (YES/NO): YES